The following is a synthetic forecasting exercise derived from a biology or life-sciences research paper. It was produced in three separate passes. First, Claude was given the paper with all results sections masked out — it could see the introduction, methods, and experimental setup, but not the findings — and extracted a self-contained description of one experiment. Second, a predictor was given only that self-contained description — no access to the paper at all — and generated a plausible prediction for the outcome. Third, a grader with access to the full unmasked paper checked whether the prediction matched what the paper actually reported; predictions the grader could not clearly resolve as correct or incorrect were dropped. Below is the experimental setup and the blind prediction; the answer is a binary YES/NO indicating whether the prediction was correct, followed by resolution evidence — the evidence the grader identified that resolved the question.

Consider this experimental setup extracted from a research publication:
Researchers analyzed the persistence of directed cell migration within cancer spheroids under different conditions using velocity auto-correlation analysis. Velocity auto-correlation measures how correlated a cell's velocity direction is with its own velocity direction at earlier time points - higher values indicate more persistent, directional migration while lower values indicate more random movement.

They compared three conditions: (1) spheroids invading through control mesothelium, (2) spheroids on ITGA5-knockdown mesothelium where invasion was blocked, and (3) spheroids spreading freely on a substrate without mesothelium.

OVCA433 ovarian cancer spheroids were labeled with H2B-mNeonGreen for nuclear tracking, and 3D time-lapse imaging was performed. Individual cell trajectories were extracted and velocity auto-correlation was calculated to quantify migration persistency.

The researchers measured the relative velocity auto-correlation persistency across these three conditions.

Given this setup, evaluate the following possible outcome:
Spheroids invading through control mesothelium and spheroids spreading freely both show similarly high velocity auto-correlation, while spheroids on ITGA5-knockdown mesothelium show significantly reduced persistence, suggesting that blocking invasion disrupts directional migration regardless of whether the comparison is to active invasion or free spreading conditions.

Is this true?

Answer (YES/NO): NO